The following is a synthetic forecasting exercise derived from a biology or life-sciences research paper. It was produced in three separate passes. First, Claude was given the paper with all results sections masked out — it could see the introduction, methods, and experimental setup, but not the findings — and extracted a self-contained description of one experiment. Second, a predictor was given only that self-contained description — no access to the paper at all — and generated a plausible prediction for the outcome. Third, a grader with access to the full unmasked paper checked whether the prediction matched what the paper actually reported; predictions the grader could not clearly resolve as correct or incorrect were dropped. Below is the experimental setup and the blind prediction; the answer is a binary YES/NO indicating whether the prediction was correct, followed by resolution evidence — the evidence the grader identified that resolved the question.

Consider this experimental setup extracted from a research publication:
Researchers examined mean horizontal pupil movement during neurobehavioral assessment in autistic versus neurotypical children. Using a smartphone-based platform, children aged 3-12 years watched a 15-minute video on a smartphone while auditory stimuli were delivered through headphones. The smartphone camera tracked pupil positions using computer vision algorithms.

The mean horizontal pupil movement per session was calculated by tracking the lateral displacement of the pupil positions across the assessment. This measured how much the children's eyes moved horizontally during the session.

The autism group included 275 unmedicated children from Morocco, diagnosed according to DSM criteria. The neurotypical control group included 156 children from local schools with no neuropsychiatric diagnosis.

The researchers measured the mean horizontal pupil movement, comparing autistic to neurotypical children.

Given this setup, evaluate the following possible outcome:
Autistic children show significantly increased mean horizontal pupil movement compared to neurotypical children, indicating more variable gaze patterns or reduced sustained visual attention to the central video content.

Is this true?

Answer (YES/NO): YES